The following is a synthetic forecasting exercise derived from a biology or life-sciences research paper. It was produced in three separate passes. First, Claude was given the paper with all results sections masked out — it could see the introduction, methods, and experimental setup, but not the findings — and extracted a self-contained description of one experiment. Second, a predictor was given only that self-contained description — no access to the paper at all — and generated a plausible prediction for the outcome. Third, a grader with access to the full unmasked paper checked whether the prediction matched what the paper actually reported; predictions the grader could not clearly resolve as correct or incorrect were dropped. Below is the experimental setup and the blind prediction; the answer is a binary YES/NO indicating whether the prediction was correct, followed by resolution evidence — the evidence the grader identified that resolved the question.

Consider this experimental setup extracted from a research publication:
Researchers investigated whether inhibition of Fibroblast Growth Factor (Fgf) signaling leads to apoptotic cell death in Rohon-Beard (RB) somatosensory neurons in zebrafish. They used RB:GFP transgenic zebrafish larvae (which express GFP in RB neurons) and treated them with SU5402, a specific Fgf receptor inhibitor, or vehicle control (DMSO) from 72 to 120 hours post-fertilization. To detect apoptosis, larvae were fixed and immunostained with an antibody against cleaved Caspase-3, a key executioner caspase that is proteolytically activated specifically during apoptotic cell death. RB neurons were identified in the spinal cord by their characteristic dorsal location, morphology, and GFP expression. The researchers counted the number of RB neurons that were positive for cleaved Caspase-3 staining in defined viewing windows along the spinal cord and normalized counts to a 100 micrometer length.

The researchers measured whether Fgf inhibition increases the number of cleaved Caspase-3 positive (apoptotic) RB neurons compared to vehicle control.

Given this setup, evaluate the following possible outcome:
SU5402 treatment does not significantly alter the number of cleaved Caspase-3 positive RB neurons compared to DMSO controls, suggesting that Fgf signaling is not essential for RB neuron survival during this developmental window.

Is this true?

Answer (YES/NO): NO